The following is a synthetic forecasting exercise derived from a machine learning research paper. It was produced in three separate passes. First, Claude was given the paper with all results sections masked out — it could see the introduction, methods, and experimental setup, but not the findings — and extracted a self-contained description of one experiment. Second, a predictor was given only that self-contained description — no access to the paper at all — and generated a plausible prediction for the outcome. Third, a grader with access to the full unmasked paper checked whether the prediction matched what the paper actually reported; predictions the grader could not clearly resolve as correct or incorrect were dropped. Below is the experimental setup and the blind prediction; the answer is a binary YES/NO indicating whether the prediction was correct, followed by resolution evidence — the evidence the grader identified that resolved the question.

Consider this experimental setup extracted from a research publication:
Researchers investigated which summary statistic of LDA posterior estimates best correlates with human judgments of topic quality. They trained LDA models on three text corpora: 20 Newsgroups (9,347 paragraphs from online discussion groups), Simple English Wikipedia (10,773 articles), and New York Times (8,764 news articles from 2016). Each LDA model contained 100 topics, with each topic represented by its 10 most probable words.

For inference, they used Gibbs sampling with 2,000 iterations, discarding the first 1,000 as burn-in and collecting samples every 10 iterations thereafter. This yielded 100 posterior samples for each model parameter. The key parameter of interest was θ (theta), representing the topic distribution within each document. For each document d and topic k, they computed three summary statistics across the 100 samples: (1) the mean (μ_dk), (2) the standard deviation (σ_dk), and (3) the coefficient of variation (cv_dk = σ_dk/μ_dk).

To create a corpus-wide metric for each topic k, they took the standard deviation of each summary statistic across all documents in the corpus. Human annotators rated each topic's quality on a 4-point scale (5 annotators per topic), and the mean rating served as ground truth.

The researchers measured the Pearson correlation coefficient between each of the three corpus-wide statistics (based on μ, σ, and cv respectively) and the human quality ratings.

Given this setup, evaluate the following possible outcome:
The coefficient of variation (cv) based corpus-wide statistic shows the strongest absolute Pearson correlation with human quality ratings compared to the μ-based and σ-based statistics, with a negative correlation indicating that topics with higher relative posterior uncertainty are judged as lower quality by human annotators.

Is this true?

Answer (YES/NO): NO